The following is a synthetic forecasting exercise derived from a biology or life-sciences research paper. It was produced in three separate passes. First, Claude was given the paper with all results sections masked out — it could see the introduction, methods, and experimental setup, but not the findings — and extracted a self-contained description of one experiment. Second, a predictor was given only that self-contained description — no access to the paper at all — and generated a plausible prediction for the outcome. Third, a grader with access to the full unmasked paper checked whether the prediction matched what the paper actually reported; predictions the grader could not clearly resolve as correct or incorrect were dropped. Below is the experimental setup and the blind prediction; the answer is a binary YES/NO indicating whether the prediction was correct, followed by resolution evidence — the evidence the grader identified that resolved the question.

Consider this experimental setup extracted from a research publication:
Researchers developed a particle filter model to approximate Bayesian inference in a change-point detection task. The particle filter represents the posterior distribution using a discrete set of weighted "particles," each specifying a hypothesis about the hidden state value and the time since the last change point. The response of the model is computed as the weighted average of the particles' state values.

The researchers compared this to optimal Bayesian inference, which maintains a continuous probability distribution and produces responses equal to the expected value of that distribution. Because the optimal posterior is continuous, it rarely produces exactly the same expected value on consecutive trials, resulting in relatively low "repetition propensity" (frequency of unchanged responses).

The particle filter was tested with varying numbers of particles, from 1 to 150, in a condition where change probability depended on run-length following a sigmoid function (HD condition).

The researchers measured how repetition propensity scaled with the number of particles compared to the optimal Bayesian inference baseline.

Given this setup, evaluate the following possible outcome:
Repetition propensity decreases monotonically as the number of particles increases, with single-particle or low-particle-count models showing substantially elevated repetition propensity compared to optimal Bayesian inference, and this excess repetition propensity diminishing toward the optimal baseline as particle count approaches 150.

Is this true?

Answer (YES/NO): YES